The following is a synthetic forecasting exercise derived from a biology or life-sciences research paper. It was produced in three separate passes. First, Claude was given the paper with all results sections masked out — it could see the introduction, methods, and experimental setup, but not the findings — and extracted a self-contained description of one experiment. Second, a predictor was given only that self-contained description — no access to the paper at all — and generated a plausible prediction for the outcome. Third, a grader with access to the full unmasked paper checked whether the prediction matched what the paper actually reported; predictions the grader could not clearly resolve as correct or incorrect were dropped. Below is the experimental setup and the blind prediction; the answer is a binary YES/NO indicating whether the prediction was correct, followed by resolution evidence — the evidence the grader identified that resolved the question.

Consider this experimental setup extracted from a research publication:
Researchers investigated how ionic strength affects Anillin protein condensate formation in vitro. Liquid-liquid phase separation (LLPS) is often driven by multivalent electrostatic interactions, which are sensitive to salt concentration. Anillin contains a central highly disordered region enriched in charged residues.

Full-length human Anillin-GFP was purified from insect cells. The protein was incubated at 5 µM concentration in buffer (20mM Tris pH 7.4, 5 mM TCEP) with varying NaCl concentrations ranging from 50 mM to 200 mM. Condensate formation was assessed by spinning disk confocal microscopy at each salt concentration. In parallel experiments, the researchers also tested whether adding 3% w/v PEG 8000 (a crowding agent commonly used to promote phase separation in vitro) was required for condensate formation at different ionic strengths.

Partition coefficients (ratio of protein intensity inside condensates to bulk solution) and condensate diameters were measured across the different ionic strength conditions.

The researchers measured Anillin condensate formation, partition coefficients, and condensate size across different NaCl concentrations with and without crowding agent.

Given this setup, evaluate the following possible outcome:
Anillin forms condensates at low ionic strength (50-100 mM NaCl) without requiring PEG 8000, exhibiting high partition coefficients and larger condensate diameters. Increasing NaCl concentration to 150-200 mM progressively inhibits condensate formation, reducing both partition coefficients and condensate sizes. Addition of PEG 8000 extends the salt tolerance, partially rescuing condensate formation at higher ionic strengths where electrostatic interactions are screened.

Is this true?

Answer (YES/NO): YES